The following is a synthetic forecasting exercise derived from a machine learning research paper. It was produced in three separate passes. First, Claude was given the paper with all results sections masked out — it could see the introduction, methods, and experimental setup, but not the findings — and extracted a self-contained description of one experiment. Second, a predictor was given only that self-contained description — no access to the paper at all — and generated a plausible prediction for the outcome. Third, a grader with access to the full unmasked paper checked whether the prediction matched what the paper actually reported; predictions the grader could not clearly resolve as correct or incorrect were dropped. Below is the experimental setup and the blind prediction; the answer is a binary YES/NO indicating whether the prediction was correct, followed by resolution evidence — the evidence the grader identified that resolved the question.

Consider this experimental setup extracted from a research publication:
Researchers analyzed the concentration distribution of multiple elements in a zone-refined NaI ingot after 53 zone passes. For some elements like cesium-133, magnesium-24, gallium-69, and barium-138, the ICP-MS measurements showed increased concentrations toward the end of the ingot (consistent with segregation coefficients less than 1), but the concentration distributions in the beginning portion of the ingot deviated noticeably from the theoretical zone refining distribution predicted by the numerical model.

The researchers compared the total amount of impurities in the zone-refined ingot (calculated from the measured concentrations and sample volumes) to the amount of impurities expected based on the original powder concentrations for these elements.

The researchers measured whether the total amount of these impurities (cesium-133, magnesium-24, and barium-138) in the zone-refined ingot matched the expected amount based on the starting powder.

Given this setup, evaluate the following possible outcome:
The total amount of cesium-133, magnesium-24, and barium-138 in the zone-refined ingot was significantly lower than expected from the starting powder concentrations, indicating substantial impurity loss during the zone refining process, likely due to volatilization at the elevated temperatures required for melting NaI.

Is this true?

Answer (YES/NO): YES